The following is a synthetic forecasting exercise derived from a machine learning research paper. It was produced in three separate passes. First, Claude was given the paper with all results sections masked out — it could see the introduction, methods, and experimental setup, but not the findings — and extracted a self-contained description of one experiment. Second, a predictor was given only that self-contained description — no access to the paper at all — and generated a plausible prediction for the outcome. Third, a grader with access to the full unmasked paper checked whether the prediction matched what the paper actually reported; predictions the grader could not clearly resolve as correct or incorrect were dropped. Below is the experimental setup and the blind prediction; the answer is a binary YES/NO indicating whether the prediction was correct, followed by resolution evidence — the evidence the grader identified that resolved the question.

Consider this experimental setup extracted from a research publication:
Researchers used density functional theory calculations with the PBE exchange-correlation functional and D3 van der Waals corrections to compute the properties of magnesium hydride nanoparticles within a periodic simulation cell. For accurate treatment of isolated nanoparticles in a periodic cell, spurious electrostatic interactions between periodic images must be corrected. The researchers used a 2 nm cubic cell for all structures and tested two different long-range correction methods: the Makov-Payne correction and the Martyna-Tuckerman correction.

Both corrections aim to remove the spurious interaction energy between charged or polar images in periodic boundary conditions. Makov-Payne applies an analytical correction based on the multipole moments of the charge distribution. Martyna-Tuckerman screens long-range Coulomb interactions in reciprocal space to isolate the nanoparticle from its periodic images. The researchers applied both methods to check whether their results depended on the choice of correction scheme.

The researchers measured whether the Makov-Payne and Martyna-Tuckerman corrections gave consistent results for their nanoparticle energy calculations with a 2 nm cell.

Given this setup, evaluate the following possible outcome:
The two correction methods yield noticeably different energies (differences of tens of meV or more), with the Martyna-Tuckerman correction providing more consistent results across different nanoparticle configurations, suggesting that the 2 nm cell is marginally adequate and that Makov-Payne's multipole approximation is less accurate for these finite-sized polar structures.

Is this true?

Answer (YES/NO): NO